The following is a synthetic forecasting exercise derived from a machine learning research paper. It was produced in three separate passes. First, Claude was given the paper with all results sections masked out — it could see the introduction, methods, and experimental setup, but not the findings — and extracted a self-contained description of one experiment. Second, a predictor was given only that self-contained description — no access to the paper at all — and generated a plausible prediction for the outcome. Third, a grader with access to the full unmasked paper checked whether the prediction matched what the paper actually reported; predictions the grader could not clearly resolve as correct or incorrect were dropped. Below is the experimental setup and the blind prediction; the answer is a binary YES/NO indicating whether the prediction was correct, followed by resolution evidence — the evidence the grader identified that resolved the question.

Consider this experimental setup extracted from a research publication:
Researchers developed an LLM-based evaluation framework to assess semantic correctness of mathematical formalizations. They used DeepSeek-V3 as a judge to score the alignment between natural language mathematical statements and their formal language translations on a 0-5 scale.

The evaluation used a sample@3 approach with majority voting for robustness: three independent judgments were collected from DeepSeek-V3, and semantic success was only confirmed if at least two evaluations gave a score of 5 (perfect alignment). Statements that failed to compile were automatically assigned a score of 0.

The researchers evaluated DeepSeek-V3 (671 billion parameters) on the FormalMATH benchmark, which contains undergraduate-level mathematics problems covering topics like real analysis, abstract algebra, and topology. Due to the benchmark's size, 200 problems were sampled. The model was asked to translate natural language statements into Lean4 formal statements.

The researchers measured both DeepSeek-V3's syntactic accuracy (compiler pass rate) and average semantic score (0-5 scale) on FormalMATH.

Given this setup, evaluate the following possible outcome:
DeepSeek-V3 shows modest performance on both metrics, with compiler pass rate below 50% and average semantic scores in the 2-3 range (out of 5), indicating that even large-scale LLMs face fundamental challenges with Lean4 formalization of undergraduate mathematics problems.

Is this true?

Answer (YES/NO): NO